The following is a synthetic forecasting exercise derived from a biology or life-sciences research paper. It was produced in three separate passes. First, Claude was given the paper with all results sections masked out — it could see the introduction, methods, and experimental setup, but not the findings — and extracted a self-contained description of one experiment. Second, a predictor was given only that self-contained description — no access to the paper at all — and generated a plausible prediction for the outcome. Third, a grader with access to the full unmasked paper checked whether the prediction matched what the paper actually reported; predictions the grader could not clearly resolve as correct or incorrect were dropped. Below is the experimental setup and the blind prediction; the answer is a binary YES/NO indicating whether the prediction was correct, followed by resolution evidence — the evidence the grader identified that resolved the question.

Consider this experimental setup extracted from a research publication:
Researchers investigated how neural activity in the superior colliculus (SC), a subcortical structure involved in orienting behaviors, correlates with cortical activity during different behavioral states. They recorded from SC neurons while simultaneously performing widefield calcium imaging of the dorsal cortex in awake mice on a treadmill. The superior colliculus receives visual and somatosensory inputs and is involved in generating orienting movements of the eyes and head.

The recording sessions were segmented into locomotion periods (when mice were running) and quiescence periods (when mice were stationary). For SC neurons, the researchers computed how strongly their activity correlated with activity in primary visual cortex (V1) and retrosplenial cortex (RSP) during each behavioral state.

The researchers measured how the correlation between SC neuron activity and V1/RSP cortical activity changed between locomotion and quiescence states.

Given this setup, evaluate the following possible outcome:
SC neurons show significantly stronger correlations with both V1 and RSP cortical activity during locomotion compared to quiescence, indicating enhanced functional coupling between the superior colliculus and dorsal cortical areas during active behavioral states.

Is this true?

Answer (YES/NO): YES